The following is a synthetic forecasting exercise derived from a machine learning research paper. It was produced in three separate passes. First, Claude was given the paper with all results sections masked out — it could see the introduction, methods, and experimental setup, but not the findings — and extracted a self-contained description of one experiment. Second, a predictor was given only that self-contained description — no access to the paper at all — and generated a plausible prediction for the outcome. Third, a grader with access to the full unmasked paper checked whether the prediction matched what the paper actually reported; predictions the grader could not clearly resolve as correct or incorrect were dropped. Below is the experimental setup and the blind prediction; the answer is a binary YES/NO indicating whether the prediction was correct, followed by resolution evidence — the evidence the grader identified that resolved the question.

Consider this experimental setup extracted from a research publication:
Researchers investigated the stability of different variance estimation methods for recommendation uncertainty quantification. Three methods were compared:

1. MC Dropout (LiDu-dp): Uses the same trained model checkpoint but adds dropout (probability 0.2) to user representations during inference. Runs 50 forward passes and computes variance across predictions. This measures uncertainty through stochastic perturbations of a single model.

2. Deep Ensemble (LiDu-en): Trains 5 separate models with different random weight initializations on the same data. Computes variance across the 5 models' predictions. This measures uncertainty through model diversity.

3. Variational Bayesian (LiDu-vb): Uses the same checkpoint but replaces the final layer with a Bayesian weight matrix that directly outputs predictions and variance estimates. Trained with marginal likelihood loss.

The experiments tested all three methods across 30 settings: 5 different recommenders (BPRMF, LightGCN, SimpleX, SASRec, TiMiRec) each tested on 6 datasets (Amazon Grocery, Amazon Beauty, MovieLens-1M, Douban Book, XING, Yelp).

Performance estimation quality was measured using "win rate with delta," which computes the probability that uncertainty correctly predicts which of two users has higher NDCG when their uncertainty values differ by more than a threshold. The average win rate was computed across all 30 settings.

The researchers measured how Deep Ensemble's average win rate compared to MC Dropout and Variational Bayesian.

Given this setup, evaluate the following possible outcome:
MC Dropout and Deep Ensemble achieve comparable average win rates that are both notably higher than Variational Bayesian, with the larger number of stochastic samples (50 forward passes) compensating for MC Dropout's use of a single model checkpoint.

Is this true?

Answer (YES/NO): NO